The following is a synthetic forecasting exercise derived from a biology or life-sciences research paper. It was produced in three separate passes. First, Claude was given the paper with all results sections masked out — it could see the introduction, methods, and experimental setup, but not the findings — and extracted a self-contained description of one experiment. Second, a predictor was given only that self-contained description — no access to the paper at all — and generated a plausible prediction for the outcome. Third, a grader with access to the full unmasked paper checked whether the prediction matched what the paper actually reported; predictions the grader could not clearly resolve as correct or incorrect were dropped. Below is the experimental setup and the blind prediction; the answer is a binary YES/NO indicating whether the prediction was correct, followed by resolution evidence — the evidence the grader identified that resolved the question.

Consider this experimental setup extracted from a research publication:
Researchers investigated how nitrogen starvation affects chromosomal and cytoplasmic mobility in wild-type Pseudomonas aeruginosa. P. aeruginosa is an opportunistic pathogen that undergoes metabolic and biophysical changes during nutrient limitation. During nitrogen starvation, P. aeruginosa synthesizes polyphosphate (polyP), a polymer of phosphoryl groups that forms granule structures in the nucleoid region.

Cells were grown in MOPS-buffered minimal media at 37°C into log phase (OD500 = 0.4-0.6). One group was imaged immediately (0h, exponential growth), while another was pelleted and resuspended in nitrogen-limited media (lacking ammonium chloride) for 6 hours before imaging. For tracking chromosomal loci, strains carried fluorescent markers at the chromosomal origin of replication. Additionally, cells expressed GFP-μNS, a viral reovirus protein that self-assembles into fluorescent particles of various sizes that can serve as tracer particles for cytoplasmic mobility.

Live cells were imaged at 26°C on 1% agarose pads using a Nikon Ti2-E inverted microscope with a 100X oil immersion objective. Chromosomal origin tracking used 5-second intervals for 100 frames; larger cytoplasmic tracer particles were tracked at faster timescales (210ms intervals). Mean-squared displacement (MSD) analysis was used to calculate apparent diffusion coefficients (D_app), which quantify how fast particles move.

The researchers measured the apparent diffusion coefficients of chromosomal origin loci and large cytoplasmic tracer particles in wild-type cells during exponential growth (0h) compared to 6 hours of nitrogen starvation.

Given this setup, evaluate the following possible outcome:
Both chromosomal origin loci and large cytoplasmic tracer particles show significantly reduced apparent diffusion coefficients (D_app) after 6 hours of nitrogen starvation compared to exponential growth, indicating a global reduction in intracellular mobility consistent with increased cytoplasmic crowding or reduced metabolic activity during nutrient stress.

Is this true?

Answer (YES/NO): NO